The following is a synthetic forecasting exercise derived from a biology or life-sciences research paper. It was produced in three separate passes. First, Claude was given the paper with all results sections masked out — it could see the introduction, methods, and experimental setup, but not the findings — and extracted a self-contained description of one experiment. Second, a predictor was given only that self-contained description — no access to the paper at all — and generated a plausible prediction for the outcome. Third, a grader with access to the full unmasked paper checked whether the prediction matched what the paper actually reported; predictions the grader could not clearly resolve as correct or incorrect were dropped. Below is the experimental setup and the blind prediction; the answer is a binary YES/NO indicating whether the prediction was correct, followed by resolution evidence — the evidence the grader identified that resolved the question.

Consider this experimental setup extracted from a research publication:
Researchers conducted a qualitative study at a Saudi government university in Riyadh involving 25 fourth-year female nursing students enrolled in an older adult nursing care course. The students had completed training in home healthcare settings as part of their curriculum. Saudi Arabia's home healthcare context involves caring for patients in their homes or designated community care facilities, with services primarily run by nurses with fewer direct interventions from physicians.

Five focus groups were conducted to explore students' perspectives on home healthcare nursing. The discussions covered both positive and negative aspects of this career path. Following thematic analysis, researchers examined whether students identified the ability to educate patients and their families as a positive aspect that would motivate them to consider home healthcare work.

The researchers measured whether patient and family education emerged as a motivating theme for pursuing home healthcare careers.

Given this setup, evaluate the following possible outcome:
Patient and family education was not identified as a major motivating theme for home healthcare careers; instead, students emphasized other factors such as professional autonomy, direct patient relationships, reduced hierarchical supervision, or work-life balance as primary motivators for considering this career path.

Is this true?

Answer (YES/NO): NO